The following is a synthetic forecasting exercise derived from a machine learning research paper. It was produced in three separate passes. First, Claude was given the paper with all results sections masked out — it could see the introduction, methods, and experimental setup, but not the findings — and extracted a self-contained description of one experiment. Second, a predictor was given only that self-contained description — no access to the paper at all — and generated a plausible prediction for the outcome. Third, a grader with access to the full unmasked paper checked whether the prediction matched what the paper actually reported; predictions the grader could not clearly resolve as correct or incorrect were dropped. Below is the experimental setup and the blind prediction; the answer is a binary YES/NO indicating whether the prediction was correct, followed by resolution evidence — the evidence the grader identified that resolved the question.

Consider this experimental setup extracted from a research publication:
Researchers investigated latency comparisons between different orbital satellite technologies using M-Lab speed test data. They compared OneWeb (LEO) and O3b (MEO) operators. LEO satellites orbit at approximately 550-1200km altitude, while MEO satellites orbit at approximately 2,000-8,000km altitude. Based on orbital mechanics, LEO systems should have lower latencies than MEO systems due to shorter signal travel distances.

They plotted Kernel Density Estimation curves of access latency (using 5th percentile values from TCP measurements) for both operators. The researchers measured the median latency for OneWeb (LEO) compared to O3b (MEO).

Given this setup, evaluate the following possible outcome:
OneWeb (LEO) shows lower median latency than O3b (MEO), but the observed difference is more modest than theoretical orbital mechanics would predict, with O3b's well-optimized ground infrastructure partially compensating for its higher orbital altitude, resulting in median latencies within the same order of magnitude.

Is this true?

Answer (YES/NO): NO